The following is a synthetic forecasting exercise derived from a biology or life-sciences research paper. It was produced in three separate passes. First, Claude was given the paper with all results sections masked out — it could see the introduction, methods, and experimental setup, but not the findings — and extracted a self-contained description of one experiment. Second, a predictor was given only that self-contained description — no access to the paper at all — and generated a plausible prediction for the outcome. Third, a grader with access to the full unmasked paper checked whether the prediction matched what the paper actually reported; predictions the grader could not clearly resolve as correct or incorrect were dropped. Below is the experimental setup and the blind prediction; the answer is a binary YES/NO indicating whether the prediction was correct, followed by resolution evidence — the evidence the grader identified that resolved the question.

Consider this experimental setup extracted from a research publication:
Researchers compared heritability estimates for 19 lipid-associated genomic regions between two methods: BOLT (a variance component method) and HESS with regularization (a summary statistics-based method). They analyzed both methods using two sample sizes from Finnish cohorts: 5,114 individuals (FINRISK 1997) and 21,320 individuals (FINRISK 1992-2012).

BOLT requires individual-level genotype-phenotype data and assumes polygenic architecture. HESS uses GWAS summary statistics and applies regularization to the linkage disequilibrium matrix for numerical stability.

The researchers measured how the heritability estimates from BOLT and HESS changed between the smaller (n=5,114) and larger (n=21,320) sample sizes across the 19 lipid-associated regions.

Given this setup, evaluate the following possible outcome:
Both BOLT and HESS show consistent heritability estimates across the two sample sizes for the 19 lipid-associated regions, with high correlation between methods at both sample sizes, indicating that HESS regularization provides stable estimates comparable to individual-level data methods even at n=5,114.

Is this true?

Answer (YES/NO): NO